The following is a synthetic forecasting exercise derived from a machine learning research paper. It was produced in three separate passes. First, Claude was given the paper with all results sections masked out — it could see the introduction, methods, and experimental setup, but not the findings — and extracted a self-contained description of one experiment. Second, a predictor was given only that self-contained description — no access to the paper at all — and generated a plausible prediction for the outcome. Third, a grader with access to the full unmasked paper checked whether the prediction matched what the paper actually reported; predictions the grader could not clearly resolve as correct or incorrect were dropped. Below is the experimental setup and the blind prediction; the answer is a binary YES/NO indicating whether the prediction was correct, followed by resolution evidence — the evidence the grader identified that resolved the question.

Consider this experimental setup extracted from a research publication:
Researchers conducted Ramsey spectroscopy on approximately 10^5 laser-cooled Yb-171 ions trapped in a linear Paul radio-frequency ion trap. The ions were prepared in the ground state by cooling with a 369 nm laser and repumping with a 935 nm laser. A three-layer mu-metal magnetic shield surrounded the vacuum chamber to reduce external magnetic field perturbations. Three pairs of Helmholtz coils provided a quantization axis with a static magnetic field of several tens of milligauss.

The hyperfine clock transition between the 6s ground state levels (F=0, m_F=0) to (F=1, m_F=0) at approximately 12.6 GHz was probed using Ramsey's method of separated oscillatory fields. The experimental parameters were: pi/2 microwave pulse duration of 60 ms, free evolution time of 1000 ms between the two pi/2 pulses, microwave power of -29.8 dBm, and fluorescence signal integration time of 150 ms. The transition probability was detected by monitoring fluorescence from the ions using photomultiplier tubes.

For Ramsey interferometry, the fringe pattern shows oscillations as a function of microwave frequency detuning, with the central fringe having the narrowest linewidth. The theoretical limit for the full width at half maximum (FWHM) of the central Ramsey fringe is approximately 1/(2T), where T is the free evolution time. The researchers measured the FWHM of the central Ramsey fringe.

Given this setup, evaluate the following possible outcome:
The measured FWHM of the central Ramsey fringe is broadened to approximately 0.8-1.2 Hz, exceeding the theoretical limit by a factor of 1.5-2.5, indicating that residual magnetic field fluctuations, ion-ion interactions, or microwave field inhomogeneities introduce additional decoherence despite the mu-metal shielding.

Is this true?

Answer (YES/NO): NO